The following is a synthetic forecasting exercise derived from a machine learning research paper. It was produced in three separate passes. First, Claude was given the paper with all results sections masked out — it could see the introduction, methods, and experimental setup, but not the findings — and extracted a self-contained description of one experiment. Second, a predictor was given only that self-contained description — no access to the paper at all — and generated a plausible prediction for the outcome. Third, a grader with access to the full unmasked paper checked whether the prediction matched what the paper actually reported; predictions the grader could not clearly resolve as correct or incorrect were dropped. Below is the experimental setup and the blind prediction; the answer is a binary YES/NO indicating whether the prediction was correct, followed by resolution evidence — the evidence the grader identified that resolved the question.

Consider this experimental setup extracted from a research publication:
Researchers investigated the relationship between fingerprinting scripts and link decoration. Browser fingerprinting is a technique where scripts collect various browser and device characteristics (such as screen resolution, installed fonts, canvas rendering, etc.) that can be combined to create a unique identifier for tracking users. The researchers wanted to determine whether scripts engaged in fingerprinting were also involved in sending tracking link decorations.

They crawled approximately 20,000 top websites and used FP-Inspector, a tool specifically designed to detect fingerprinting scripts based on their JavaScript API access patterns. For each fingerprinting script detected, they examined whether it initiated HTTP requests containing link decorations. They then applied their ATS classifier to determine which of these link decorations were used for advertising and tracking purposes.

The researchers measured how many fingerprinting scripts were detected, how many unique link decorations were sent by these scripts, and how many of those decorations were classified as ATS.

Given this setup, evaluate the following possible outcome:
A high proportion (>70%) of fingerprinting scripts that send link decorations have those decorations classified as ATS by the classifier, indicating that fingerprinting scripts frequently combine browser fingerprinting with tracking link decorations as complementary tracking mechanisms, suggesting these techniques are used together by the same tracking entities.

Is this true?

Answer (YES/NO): NO